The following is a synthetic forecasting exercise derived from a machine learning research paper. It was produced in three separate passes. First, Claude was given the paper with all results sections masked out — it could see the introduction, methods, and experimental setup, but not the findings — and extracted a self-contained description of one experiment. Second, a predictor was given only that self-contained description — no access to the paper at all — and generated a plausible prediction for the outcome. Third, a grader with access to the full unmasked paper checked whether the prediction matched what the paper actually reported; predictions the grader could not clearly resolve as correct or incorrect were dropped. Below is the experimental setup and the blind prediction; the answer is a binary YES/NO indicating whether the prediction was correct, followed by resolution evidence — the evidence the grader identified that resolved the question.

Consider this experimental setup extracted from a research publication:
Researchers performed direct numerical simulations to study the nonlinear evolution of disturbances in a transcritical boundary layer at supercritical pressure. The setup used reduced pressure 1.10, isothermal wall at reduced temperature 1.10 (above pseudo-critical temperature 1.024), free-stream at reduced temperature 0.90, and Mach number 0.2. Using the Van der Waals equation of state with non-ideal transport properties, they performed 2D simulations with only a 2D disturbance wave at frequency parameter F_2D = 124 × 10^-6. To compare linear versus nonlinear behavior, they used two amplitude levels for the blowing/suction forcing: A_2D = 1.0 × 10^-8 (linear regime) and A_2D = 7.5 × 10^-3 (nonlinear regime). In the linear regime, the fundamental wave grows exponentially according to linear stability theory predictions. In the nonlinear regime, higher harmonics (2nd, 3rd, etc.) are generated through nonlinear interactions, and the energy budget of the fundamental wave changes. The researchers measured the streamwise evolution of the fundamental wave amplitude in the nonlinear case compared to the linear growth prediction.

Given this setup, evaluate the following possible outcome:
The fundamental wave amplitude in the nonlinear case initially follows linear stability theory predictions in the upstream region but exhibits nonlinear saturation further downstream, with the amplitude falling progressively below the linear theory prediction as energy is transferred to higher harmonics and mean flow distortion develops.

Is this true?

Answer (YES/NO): NO